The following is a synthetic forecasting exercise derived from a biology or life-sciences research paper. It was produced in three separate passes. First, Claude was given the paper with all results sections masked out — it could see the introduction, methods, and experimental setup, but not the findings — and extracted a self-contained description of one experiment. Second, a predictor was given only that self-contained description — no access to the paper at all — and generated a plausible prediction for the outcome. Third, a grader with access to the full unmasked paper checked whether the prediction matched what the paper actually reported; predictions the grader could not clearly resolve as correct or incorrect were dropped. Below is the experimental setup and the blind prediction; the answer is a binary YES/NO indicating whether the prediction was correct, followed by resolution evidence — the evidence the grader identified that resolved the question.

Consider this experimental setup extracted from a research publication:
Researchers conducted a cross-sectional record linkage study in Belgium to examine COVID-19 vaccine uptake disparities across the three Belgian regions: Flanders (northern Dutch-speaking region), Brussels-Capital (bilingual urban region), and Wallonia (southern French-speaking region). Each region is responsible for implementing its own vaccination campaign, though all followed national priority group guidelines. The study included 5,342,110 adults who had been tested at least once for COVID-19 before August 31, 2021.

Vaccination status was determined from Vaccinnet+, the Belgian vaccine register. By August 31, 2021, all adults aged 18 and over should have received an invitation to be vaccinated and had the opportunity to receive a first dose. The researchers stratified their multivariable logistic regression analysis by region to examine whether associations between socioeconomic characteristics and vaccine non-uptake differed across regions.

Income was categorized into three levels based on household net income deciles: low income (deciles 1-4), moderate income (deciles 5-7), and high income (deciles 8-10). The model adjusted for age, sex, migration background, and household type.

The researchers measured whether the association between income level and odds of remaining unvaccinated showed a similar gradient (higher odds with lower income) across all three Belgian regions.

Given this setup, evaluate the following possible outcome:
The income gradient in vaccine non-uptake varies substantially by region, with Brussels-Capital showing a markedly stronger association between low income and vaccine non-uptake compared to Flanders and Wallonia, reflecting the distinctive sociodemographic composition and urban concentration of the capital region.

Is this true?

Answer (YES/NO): NO